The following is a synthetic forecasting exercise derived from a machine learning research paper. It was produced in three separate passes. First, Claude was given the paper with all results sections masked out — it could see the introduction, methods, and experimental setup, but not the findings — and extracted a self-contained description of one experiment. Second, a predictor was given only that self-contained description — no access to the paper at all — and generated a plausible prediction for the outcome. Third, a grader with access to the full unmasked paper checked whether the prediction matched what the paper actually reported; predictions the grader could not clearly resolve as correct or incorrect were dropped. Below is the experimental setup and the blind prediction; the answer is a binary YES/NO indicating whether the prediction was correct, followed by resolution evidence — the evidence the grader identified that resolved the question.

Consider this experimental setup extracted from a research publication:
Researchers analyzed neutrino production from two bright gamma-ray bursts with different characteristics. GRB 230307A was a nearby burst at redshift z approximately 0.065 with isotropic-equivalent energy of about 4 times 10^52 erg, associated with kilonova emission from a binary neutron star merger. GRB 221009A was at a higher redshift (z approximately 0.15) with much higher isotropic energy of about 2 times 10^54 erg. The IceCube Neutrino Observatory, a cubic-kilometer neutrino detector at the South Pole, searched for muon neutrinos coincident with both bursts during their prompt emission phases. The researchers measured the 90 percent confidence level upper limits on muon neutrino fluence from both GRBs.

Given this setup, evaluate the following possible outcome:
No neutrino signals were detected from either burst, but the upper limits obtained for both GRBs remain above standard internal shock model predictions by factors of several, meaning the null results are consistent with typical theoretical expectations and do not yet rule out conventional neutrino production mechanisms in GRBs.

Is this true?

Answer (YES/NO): NO